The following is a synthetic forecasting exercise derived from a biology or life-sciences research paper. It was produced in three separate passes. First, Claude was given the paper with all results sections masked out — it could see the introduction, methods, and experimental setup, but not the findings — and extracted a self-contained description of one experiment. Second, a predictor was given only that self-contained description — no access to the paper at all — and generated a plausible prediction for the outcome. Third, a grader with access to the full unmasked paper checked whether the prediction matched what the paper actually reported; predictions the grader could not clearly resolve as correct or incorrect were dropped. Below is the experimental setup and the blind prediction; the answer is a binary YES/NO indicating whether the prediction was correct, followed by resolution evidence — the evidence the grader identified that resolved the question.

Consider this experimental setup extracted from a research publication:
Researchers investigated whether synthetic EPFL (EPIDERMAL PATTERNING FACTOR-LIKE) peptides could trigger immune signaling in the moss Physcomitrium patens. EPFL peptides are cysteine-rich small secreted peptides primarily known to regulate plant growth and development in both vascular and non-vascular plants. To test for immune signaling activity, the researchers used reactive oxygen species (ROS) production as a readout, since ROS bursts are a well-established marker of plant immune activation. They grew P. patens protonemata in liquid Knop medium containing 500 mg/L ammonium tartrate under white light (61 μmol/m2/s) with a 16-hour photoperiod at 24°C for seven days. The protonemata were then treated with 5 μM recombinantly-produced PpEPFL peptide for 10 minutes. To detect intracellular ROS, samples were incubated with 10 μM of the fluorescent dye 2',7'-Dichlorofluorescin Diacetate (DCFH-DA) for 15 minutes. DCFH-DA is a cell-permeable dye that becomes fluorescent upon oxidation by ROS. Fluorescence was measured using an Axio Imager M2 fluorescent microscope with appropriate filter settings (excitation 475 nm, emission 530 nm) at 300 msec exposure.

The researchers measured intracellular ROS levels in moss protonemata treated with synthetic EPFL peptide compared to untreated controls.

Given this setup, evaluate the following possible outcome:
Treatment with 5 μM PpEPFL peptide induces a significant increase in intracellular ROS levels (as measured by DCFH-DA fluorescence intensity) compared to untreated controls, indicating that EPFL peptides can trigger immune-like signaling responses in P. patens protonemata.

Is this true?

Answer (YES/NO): YES